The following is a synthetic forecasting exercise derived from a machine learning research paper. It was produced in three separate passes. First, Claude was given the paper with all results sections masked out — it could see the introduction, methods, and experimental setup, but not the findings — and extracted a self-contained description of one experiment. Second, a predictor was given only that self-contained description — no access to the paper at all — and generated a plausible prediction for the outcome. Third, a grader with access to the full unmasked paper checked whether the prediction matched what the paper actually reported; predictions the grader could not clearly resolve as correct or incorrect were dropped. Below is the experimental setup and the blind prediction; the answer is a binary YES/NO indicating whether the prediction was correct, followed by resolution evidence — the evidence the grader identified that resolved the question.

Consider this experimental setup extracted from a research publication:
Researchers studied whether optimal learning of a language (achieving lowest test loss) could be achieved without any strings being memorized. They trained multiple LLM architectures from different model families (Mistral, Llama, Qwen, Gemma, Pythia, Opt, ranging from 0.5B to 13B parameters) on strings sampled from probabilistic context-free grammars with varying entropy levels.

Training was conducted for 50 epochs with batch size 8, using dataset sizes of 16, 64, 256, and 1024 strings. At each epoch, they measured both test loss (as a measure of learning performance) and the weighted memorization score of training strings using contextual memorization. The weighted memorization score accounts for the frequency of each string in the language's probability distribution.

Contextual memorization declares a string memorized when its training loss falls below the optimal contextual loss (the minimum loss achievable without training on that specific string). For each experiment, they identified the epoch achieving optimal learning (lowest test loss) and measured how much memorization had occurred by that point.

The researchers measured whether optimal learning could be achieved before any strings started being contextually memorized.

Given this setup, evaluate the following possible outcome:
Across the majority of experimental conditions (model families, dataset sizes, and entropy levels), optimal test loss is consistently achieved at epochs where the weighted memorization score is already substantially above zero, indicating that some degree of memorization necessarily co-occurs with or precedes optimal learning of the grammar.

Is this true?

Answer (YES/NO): YES